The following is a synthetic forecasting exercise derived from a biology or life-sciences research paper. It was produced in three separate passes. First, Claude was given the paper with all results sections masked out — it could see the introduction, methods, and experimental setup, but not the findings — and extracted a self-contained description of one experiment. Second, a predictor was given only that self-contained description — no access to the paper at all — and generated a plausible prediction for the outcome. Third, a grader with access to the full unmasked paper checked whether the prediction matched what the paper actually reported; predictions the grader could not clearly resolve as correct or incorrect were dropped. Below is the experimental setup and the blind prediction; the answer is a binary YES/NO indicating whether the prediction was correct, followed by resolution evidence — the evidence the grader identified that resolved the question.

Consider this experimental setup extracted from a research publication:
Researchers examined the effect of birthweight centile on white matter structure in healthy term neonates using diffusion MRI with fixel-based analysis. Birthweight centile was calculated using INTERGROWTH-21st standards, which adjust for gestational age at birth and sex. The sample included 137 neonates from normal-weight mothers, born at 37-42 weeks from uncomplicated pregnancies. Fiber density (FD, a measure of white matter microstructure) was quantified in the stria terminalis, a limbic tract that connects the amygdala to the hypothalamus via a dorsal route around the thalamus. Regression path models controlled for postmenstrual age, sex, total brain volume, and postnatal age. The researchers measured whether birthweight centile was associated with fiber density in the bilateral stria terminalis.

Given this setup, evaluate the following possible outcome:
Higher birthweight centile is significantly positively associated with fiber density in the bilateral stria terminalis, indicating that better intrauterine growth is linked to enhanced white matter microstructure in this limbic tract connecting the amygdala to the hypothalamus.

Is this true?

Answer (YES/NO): NO